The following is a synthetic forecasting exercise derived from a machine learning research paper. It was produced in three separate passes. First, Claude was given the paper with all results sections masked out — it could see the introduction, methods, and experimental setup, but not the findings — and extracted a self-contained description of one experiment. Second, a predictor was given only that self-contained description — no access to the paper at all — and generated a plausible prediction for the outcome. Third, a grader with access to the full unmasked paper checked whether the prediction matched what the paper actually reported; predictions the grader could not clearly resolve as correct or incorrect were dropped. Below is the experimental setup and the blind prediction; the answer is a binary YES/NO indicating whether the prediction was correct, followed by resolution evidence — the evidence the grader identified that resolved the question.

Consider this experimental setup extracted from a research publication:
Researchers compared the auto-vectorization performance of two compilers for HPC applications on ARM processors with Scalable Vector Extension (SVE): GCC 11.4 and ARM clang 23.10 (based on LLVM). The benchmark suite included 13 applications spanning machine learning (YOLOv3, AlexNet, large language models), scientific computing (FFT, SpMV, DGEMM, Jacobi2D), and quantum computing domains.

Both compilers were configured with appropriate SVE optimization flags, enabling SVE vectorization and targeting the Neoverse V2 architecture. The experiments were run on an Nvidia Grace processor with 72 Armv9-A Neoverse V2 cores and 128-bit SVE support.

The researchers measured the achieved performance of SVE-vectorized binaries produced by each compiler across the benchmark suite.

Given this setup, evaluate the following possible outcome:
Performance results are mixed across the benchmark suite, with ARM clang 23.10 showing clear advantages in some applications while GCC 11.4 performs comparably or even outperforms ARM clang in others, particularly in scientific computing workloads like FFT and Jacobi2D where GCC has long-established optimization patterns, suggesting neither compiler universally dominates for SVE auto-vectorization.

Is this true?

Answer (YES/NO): NO